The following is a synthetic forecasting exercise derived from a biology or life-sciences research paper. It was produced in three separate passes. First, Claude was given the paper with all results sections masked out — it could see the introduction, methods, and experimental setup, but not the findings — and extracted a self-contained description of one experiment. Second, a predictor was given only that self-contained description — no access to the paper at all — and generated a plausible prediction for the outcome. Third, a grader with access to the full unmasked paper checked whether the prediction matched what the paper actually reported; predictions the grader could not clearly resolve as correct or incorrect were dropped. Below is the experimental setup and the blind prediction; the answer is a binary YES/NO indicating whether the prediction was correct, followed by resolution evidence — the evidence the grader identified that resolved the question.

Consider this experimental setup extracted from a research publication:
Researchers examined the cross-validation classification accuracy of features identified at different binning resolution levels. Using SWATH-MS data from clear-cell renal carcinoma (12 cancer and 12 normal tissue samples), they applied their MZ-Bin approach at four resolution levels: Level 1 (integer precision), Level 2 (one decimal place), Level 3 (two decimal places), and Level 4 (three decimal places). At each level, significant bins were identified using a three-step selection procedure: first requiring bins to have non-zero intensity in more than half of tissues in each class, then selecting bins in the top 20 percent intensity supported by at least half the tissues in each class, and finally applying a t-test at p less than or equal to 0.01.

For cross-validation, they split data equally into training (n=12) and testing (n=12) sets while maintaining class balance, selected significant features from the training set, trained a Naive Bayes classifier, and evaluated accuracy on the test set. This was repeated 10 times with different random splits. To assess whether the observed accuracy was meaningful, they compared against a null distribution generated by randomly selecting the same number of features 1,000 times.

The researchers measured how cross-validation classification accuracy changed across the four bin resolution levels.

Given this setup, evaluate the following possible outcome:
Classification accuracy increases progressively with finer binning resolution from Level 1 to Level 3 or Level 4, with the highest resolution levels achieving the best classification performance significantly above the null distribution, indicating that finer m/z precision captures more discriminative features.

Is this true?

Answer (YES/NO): NO